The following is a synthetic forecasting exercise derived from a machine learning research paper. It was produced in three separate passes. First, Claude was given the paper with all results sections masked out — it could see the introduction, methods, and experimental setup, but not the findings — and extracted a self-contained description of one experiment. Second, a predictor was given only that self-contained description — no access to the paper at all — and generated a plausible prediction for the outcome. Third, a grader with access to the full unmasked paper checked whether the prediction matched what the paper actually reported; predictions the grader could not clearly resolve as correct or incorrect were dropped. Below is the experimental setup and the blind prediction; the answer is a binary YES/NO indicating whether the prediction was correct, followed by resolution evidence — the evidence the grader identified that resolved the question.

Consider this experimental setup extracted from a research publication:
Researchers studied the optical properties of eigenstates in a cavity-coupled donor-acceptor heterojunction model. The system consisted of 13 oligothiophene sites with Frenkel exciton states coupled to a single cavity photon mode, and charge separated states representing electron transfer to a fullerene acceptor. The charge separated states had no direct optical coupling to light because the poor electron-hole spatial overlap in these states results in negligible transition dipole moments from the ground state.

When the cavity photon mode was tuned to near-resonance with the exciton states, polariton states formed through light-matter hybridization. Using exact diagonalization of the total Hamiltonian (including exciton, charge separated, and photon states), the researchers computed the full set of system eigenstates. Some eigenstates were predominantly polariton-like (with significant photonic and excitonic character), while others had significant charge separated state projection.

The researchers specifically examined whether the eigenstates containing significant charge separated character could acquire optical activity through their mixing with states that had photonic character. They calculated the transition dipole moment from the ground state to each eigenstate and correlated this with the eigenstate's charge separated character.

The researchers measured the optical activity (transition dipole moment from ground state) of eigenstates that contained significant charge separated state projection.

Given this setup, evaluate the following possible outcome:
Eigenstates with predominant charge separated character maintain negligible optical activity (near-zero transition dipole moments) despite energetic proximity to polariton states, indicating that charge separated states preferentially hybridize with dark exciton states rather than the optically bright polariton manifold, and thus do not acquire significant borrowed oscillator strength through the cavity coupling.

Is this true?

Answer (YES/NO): NO